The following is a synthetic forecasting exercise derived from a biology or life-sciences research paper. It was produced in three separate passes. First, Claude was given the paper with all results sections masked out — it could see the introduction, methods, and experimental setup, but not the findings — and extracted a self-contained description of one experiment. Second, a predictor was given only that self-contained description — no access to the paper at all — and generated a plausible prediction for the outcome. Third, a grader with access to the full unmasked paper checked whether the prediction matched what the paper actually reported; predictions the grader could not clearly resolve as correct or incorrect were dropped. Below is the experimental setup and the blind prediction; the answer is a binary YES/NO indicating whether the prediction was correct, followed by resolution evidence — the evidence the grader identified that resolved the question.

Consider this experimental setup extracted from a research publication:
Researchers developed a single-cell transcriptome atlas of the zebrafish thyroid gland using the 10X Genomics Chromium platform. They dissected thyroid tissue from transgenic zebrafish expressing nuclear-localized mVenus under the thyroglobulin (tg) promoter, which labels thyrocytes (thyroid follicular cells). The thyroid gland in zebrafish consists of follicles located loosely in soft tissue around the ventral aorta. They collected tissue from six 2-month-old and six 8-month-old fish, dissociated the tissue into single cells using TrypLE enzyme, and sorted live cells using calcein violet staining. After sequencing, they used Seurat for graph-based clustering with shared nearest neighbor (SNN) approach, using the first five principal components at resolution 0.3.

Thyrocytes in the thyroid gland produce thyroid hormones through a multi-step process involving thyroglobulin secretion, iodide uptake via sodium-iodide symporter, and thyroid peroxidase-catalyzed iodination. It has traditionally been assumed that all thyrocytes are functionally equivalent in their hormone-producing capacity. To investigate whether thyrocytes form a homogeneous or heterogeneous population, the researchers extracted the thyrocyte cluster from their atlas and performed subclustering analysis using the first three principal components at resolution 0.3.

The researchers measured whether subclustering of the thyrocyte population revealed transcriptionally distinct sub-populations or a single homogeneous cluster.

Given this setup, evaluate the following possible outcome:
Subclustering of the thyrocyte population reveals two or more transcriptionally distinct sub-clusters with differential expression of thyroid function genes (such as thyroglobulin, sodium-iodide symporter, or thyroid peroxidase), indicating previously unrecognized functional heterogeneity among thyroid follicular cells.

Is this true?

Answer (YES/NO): NO